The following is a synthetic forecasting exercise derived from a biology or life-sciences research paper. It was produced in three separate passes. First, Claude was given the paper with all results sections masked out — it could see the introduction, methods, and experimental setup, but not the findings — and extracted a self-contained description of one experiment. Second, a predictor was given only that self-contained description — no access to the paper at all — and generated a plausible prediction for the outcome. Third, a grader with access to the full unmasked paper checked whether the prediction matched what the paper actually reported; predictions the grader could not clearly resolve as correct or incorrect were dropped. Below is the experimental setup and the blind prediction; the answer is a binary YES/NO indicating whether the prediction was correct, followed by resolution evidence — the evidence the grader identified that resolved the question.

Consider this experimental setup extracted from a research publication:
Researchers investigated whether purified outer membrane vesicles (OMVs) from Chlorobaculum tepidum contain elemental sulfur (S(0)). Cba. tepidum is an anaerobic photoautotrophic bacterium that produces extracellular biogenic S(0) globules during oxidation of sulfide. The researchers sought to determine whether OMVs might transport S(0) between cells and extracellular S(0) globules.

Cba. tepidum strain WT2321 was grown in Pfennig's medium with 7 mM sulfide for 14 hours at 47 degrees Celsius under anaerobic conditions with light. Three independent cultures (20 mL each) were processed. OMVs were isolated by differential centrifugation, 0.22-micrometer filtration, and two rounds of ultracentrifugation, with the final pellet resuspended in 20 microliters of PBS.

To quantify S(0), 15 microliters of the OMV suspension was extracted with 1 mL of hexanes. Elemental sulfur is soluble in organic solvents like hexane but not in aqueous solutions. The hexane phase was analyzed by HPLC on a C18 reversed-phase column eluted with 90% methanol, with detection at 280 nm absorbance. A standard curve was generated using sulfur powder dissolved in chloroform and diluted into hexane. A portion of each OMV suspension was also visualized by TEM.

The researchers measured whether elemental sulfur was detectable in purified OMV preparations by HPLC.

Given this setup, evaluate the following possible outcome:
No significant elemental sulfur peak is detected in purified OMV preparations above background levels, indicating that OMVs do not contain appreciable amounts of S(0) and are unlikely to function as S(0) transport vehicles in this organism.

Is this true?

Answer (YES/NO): NO